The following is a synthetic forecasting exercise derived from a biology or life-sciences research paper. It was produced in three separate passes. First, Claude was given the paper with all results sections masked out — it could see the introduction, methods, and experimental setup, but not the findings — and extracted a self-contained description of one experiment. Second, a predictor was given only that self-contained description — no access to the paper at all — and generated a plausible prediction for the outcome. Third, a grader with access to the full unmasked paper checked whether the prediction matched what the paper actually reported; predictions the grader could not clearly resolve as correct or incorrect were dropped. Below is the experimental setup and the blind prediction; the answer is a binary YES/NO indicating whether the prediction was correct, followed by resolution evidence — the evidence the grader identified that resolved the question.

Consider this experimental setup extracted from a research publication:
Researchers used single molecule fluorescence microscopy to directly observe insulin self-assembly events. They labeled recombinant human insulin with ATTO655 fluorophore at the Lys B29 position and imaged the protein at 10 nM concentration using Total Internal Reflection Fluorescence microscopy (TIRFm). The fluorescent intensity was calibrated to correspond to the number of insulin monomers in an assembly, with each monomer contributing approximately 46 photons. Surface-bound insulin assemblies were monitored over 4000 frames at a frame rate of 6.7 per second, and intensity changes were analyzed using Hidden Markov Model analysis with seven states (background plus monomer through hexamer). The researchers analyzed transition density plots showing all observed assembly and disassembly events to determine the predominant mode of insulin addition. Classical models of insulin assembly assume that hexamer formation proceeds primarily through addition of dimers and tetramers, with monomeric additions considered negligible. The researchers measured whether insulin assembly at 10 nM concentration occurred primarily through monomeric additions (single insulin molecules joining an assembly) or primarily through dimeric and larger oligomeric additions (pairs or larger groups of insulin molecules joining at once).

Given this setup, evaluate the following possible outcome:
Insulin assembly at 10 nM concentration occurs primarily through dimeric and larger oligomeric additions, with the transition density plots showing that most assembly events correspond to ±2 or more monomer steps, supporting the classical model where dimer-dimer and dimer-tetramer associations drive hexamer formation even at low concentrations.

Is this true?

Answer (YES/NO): NO